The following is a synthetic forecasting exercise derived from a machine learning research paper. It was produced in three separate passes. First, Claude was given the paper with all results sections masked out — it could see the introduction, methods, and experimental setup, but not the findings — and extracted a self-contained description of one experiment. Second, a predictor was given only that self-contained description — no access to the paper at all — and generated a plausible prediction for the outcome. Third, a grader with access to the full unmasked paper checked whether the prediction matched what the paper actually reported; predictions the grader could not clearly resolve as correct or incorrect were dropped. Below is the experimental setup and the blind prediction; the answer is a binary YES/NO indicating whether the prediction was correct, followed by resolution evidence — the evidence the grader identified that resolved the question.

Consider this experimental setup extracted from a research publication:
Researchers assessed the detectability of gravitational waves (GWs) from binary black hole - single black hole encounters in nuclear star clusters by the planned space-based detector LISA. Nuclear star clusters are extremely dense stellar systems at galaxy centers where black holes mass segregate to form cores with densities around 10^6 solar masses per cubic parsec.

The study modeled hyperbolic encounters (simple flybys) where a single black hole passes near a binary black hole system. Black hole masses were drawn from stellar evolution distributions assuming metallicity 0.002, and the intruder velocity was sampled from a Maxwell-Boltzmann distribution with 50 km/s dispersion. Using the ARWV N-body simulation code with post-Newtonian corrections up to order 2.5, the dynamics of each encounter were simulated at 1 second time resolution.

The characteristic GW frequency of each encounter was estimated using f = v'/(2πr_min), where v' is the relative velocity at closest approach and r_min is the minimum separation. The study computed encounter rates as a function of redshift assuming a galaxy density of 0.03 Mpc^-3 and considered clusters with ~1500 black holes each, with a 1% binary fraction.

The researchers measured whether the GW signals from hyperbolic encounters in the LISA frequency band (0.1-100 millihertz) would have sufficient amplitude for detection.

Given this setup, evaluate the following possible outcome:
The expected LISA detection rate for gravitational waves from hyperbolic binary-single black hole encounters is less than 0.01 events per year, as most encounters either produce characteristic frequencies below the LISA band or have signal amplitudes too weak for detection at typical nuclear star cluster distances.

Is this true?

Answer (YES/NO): YES